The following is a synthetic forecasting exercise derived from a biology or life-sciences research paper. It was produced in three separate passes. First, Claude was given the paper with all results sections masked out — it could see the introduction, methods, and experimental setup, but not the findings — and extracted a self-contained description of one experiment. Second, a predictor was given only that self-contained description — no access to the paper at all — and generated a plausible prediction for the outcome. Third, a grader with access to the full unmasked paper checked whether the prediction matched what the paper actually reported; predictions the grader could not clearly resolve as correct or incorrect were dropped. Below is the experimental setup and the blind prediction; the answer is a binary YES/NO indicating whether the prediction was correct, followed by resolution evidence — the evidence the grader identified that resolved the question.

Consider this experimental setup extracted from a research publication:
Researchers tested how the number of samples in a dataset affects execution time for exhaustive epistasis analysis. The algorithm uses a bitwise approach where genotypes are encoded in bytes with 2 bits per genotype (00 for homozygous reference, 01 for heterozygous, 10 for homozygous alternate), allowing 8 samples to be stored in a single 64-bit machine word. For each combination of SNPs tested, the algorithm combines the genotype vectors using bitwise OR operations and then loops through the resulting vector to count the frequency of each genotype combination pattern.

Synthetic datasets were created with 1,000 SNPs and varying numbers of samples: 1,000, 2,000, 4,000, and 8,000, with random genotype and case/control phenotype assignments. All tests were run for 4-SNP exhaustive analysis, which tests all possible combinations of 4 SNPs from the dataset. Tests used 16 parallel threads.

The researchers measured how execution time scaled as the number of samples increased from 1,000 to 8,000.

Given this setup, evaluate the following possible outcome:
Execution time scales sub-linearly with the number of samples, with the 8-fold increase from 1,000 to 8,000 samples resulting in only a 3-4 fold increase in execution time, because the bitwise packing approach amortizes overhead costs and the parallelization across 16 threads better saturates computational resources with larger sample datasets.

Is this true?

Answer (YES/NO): NO